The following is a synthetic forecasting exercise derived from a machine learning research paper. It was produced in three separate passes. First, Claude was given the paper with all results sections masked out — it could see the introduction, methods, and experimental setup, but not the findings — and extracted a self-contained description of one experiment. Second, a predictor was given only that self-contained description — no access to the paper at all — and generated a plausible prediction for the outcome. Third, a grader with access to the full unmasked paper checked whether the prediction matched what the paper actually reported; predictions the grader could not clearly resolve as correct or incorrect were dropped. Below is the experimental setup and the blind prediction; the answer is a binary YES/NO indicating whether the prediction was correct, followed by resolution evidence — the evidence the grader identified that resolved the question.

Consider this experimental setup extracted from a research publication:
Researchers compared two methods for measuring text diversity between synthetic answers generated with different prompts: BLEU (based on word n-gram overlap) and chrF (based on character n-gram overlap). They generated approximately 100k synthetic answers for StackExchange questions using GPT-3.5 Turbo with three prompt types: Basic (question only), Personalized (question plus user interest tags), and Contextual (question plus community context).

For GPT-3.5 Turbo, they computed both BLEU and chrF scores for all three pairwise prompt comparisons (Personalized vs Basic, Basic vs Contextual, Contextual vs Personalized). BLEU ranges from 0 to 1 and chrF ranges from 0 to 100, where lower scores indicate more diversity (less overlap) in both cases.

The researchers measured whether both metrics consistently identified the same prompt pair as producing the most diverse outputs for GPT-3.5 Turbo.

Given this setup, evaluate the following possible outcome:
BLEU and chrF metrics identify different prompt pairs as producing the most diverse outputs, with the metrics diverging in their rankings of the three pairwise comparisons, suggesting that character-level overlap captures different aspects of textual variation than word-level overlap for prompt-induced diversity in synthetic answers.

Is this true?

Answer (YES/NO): NO